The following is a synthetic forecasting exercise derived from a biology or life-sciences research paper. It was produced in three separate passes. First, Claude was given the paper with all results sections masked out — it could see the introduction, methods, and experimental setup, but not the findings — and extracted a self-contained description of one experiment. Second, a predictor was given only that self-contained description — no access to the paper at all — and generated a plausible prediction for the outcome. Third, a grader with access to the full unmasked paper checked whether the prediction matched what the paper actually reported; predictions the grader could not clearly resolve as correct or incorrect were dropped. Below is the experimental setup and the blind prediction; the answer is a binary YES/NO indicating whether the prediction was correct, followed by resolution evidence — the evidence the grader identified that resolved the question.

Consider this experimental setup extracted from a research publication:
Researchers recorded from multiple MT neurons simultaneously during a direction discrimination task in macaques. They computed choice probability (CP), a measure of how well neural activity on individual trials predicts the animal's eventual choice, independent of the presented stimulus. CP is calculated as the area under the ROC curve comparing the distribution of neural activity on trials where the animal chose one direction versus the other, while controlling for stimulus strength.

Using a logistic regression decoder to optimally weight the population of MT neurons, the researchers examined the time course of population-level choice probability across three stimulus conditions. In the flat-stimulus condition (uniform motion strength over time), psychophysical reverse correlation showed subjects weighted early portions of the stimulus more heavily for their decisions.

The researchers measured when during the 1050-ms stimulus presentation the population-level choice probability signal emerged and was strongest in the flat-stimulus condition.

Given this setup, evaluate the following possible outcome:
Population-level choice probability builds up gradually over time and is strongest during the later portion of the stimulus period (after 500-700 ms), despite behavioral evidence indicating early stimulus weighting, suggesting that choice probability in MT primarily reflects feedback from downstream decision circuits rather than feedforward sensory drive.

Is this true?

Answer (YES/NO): YES